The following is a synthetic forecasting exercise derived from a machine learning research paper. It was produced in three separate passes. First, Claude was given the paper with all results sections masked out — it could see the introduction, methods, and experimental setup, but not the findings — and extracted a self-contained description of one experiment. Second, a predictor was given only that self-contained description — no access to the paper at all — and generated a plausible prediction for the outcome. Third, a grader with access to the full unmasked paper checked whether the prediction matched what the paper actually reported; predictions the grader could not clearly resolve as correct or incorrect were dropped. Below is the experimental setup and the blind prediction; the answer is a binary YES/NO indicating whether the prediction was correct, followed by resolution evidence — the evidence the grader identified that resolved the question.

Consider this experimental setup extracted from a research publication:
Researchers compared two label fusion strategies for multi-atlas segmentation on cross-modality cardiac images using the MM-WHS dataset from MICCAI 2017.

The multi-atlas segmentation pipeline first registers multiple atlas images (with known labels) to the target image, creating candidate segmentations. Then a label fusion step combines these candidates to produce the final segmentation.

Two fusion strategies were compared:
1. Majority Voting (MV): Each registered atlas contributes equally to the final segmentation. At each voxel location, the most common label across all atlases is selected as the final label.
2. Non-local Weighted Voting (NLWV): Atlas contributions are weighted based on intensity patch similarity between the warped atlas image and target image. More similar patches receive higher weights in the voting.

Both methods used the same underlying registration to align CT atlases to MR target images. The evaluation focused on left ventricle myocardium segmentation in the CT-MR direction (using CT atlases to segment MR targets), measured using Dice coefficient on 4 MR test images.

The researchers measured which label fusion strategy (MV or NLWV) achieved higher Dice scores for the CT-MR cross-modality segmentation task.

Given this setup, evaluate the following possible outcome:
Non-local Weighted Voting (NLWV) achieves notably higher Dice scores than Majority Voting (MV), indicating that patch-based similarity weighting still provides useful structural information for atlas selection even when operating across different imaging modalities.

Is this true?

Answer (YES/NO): NO